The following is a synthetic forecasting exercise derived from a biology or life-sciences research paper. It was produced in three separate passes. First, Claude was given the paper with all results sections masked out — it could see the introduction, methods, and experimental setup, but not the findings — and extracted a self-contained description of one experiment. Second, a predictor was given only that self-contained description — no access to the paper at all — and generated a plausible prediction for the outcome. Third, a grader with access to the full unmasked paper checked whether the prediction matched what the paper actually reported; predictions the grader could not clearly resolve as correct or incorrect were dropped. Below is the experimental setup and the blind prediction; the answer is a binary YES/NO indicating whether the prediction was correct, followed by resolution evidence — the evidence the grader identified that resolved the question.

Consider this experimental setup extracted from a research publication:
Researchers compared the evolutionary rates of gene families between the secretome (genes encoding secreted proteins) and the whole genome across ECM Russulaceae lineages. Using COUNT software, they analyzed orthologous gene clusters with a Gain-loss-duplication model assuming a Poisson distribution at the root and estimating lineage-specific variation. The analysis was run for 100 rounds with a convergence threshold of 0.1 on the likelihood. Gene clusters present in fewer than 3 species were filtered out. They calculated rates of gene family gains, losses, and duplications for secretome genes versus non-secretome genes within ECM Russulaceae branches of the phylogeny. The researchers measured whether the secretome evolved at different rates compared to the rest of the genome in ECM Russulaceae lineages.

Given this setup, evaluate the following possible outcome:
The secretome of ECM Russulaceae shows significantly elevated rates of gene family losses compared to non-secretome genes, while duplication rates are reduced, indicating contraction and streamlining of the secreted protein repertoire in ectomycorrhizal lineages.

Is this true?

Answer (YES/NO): NO